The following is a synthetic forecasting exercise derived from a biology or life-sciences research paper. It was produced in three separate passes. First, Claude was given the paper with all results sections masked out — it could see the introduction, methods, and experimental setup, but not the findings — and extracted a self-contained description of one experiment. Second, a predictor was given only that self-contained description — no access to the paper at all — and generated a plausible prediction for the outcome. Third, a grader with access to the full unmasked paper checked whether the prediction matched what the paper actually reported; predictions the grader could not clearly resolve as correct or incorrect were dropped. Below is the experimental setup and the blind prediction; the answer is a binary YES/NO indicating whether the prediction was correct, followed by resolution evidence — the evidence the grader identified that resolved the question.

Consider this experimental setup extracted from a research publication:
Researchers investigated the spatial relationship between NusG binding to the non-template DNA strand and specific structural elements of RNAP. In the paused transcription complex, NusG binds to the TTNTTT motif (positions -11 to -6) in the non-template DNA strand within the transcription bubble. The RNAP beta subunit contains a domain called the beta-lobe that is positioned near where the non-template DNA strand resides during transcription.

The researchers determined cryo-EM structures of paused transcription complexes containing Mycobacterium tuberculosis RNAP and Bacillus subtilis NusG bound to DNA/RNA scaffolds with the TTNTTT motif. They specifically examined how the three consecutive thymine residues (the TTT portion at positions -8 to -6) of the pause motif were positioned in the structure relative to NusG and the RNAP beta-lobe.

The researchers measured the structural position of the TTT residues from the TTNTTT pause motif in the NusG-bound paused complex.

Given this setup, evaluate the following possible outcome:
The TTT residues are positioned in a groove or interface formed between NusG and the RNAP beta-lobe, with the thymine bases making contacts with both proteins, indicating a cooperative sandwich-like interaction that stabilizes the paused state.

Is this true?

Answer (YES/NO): YES